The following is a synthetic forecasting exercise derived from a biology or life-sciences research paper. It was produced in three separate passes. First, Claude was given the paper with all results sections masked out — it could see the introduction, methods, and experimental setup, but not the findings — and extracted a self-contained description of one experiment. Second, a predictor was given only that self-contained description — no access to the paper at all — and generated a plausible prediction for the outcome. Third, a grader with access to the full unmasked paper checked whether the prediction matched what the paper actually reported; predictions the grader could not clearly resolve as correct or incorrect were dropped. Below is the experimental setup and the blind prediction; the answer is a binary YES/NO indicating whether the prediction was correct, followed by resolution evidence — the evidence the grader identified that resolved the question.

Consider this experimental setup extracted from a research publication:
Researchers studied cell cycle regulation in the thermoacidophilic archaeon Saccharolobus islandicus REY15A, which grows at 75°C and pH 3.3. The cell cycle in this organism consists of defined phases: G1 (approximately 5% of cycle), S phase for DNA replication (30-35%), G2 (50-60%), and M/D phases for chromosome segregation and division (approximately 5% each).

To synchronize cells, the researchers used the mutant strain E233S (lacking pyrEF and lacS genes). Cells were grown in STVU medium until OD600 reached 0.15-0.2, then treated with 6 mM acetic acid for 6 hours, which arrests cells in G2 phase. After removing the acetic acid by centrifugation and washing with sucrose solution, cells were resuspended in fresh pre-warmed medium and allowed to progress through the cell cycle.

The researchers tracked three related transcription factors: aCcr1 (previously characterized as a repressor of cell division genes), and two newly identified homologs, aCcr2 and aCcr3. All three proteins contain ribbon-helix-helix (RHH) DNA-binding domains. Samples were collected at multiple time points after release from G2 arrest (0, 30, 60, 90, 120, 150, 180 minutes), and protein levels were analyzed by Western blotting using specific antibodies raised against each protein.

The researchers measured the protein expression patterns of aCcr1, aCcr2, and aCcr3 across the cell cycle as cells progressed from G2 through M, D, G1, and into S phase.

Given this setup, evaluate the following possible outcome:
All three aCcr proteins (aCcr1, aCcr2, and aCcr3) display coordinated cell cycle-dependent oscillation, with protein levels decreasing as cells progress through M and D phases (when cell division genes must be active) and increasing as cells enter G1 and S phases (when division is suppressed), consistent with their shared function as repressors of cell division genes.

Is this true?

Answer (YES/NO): NO